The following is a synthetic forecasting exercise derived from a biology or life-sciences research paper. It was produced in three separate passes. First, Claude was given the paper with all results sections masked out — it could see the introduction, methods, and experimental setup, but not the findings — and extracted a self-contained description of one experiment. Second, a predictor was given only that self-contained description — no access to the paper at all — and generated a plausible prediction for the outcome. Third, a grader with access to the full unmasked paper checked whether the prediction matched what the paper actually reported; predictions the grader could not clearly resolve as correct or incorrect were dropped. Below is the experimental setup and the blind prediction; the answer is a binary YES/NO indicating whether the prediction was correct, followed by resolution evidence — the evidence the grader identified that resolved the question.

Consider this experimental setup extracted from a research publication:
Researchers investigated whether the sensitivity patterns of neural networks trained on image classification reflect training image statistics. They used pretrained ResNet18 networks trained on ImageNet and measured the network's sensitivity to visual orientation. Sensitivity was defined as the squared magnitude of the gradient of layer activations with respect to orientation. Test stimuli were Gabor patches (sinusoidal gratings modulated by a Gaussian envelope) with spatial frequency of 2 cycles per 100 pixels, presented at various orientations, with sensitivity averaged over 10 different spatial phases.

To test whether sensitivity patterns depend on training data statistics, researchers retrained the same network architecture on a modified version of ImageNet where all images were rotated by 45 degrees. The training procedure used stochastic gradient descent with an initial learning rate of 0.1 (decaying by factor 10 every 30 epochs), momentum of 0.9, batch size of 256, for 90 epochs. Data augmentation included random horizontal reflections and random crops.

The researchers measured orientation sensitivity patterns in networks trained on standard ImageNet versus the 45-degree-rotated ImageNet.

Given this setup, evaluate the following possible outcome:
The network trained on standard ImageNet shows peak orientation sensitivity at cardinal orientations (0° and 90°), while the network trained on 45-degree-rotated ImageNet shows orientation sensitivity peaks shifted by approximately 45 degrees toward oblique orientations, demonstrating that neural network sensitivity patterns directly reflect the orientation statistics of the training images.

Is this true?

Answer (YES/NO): NO